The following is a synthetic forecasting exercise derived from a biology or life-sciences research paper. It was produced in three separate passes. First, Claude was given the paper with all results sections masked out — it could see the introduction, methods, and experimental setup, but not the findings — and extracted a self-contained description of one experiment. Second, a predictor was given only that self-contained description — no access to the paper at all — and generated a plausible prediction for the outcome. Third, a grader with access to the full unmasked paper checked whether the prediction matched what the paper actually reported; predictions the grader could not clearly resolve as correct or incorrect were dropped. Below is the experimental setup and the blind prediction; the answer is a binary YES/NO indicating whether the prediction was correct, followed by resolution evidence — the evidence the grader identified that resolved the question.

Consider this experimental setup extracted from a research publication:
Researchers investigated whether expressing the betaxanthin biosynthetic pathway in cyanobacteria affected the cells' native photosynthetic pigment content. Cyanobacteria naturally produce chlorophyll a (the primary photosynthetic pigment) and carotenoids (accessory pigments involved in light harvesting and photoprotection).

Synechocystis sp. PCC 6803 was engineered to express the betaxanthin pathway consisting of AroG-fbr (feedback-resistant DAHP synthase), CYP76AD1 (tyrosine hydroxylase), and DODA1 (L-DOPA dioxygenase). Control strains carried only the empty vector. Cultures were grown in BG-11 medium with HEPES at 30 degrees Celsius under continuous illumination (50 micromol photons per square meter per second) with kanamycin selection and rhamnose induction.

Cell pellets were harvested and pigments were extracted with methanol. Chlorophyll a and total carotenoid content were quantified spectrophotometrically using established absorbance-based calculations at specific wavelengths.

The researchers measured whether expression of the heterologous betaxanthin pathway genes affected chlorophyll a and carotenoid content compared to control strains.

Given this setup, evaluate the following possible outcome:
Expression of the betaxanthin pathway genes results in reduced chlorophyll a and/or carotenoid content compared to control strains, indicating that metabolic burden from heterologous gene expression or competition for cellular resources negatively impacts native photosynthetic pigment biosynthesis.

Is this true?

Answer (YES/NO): YES